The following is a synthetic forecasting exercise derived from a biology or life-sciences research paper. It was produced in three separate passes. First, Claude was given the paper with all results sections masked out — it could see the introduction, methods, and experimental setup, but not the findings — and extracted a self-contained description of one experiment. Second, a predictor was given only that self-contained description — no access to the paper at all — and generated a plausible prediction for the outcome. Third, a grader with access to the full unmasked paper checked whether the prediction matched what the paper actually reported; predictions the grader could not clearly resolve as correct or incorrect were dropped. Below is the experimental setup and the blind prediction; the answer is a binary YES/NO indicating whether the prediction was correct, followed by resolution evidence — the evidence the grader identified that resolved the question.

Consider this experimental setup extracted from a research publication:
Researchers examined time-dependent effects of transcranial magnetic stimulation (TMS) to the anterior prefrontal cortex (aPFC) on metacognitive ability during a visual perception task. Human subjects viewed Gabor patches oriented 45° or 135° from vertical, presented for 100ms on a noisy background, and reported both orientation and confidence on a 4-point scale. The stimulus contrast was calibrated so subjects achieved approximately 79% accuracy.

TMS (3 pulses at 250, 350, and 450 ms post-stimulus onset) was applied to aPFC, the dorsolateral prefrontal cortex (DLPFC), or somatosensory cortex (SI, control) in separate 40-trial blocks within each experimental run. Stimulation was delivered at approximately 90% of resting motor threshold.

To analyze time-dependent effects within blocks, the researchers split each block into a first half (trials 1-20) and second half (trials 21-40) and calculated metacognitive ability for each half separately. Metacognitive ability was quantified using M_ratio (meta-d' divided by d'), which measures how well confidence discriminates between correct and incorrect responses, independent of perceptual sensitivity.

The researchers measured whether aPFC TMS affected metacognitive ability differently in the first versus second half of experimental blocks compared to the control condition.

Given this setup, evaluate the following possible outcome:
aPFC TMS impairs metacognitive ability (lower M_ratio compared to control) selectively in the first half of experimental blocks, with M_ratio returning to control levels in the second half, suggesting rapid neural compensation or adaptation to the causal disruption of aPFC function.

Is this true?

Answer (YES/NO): NO